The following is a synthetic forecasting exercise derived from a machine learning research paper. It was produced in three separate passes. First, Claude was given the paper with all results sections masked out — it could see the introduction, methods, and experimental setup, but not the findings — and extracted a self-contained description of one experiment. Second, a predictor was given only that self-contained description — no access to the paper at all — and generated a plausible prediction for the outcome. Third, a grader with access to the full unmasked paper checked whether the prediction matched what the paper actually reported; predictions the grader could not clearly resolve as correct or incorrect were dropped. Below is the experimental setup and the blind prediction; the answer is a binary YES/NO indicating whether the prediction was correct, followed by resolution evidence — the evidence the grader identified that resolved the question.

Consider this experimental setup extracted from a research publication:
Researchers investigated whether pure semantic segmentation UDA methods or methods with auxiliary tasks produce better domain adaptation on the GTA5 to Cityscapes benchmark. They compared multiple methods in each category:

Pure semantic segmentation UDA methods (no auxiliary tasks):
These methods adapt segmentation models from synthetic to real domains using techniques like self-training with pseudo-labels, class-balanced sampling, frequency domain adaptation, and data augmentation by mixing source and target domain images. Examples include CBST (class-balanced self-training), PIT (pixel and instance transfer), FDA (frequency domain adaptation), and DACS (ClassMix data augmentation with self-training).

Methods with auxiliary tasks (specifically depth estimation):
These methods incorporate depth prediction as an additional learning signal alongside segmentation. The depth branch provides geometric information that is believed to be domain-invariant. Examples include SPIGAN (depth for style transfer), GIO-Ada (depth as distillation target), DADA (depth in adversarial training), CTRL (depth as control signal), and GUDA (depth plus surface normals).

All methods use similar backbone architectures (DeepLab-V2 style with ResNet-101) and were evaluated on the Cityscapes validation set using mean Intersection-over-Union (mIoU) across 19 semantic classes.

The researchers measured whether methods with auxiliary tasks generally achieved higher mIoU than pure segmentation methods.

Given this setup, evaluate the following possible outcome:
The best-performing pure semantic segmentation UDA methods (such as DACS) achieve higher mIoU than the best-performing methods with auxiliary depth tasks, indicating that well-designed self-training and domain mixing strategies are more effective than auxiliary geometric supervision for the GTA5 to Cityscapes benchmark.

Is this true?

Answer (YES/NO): NO